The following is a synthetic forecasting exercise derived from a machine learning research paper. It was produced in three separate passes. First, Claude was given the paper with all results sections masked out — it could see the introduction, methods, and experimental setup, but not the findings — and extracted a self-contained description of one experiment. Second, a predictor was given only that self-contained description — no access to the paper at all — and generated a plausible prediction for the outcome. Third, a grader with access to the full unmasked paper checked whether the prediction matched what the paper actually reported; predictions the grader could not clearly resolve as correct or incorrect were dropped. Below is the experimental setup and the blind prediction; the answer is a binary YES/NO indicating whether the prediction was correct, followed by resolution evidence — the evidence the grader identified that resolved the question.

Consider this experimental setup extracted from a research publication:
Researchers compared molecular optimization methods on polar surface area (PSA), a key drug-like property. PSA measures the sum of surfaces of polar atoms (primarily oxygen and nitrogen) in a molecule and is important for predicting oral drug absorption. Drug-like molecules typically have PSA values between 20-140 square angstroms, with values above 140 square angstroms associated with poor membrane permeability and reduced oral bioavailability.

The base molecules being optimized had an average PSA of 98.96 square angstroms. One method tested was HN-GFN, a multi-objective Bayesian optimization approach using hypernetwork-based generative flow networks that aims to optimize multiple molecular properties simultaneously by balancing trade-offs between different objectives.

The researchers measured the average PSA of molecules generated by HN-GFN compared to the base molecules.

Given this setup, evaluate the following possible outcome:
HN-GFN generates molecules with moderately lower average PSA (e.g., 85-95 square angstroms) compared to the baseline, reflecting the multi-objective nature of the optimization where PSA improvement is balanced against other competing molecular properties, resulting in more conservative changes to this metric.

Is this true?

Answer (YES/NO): NO